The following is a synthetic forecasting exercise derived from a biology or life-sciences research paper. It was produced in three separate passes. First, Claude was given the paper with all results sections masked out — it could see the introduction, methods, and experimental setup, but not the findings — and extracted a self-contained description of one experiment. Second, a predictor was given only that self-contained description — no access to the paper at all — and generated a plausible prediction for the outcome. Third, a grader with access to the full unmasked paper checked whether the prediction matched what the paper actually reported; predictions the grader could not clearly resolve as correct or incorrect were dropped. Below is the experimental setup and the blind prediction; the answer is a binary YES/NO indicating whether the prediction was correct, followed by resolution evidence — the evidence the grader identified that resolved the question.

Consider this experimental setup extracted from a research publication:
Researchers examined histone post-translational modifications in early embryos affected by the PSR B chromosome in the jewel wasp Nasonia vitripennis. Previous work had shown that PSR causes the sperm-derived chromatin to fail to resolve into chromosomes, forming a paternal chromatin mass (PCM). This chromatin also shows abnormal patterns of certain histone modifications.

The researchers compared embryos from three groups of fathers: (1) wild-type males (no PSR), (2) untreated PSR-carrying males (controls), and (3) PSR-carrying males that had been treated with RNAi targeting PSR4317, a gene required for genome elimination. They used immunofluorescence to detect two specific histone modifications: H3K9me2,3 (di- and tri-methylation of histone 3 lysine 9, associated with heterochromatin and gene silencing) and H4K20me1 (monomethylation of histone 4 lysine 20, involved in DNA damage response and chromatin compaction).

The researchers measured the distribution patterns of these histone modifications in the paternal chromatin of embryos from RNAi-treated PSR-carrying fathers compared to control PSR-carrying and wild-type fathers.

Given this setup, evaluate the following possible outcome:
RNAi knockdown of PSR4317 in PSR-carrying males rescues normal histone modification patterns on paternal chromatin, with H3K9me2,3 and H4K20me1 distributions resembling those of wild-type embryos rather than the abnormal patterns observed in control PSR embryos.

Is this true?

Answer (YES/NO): YES